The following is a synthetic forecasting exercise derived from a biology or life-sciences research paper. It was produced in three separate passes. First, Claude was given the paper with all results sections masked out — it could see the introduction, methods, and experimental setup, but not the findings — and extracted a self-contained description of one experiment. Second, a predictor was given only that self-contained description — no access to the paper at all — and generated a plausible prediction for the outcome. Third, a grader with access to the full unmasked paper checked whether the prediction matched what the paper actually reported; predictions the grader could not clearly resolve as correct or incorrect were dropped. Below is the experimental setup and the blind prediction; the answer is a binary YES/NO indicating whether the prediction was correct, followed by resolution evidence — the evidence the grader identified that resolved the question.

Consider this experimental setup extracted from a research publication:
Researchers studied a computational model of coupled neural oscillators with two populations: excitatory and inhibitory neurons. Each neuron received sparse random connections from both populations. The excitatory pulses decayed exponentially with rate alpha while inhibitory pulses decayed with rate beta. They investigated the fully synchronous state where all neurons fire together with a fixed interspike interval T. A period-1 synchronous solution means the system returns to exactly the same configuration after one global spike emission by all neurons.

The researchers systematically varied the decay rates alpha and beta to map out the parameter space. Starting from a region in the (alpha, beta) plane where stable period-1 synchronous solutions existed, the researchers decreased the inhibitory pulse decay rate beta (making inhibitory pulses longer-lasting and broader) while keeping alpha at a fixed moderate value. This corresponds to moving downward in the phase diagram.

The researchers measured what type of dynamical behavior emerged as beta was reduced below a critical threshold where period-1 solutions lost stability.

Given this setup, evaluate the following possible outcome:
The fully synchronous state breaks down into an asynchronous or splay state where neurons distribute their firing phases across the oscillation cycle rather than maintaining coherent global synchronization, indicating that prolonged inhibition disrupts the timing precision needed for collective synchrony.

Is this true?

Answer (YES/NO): NO